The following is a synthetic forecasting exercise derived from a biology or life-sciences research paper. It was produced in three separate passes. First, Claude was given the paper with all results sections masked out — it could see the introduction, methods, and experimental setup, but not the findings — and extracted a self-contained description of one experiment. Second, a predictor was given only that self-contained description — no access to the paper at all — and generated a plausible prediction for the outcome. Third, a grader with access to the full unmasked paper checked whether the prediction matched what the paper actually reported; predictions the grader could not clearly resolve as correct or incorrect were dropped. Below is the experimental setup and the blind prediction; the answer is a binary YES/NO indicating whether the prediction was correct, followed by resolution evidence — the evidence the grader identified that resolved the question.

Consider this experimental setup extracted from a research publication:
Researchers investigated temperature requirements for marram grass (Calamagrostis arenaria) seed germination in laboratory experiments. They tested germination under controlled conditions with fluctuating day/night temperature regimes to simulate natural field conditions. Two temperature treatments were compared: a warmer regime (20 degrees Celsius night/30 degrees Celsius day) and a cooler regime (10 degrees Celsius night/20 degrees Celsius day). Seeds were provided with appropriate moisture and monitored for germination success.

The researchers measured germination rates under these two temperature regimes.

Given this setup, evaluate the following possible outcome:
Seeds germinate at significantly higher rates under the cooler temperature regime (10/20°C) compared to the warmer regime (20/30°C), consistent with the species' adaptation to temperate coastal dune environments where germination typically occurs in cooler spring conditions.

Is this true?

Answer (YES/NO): NO